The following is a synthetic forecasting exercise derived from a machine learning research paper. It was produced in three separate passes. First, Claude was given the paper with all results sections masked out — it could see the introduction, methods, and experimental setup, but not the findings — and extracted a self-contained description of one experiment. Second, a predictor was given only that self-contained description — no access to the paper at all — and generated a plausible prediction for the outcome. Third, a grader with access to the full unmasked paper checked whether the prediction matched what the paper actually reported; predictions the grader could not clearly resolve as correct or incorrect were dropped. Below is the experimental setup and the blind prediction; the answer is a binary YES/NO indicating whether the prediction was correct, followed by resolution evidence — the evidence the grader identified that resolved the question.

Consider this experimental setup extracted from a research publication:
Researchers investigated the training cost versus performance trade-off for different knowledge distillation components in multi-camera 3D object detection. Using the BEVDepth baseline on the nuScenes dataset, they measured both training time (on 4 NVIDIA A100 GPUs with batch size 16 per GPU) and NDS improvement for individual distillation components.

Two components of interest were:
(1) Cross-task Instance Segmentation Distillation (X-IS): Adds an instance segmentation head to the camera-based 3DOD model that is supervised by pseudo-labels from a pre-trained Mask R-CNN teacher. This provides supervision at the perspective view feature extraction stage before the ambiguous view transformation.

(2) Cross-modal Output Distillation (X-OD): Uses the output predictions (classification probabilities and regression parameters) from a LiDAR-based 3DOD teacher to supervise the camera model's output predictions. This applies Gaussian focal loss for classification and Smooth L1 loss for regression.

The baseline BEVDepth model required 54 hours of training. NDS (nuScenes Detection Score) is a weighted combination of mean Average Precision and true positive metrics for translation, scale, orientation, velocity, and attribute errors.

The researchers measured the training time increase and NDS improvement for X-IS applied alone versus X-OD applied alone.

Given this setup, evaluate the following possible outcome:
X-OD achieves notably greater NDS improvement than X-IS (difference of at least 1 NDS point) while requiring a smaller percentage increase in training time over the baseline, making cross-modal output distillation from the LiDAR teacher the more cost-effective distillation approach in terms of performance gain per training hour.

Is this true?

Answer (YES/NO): NO